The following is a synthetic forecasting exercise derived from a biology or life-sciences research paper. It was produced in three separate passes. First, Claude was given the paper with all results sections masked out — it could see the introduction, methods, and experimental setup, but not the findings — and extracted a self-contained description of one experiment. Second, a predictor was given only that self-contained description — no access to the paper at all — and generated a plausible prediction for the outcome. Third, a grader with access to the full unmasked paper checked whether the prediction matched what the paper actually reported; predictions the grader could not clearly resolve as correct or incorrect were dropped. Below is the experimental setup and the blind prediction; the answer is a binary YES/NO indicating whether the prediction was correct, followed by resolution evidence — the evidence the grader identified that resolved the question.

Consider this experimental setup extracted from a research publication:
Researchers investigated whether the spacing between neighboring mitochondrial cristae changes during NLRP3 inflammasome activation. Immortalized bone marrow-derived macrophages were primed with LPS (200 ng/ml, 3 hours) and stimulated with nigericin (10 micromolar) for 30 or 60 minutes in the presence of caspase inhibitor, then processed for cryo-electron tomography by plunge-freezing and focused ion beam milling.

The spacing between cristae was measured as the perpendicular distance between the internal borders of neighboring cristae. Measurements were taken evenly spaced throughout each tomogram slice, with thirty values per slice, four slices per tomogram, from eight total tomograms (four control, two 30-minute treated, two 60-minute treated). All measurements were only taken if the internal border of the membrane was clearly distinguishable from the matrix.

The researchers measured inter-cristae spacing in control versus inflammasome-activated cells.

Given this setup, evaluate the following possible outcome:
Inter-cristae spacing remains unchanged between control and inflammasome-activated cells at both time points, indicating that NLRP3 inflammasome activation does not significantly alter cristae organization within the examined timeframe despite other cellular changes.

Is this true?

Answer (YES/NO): NO